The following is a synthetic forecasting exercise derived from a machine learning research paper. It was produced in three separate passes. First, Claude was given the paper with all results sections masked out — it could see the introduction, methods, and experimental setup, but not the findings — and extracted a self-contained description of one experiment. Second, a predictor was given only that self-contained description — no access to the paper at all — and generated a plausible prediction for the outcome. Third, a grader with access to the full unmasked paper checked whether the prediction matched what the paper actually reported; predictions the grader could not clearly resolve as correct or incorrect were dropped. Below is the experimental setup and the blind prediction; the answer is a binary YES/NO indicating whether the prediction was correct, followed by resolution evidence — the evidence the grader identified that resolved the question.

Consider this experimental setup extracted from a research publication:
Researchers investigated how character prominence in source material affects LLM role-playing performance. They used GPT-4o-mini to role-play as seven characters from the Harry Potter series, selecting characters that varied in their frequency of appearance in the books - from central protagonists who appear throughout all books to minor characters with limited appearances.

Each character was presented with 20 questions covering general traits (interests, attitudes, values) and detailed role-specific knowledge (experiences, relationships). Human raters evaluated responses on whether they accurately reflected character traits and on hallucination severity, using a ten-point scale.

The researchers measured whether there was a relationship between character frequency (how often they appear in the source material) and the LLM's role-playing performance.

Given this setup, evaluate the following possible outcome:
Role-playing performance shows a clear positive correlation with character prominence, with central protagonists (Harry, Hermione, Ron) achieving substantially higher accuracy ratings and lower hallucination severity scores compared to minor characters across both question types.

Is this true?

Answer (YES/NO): NO